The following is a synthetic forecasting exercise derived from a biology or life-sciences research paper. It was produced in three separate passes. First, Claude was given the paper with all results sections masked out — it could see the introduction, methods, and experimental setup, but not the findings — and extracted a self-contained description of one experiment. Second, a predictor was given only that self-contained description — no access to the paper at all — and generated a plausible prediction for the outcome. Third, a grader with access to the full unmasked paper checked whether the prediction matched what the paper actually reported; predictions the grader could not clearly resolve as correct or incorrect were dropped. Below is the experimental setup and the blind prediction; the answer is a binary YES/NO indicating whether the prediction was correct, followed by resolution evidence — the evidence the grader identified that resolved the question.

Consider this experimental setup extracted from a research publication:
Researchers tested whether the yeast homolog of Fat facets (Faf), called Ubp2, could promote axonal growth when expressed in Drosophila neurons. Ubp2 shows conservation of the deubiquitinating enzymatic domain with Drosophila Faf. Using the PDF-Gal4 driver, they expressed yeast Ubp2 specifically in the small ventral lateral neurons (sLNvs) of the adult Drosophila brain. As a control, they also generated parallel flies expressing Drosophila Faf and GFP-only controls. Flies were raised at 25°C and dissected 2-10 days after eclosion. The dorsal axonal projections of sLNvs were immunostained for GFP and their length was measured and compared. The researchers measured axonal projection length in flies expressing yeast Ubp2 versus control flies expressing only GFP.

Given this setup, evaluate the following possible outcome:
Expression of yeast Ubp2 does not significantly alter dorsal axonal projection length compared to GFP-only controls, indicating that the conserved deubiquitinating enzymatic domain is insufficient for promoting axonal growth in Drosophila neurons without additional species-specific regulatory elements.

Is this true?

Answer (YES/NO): NO